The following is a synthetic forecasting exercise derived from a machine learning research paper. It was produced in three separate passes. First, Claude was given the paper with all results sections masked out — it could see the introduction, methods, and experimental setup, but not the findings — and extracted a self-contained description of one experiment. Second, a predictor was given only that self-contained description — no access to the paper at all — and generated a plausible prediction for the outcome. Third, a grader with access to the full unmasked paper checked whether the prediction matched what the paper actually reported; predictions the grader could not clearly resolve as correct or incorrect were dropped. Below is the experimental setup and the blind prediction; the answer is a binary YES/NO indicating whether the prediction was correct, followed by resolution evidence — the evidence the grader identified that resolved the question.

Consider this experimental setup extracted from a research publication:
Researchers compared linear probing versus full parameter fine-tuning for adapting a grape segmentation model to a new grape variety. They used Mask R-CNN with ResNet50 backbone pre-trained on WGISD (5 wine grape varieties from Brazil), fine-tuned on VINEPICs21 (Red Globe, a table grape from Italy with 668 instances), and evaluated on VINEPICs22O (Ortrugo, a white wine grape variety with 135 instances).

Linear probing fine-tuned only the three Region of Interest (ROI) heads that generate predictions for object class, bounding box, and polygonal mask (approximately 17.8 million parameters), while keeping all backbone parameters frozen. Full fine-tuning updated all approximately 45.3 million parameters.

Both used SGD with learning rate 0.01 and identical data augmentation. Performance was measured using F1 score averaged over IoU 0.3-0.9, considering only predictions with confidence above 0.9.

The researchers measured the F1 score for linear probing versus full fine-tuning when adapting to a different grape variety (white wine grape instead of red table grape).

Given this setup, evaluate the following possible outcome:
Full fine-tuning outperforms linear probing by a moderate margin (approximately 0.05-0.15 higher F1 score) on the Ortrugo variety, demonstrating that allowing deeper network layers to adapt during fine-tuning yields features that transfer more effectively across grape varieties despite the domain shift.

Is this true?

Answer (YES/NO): NO